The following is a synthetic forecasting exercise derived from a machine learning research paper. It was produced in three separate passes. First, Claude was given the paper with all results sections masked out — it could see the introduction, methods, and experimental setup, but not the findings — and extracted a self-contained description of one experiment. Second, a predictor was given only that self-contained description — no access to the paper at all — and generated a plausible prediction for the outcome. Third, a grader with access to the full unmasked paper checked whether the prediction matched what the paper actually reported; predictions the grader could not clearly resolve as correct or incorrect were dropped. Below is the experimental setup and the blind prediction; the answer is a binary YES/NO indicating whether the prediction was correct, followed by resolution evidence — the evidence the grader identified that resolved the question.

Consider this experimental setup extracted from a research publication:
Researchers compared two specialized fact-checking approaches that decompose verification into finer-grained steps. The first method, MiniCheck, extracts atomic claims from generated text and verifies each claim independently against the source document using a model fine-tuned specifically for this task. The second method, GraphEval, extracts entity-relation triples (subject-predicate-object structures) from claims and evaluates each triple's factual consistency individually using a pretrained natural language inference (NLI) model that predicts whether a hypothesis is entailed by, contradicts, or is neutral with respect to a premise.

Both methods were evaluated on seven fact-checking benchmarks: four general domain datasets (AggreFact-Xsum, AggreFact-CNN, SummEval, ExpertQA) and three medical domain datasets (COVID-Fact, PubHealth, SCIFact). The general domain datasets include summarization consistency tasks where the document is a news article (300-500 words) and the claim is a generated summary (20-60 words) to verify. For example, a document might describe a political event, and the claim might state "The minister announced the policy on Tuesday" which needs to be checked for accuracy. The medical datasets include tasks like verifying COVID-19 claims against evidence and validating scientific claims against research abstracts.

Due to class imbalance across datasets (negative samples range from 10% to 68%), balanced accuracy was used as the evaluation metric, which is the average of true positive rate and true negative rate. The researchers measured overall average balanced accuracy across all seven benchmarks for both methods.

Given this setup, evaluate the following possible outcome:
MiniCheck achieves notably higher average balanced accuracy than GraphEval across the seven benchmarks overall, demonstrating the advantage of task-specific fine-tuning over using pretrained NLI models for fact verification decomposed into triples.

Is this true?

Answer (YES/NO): YES